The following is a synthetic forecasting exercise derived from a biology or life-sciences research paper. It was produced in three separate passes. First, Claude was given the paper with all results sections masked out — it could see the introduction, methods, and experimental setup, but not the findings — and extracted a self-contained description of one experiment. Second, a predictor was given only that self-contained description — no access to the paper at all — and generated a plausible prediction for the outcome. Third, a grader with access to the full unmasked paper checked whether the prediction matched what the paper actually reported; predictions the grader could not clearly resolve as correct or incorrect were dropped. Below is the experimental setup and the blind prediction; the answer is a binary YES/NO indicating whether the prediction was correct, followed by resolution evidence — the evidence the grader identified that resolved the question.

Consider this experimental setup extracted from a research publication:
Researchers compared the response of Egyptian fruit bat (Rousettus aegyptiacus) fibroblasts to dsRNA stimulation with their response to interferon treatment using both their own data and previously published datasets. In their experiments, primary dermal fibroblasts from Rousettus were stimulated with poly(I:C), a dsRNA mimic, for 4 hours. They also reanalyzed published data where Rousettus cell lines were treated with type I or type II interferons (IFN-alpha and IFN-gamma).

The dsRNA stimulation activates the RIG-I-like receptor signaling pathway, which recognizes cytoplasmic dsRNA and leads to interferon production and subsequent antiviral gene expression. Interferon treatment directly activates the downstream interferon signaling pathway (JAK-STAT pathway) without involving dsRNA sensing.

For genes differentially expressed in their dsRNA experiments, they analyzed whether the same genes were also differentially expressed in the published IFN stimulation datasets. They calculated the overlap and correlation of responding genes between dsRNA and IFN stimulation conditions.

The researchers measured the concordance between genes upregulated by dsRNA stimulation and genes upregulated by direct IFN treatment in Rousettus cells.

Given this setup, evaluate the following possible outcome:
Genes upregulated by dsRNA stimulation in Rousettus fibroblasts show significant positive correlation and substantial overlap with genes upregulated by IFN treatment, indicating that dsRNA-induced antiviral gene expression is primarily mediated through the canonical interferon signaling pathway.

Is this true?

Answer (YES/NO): YES